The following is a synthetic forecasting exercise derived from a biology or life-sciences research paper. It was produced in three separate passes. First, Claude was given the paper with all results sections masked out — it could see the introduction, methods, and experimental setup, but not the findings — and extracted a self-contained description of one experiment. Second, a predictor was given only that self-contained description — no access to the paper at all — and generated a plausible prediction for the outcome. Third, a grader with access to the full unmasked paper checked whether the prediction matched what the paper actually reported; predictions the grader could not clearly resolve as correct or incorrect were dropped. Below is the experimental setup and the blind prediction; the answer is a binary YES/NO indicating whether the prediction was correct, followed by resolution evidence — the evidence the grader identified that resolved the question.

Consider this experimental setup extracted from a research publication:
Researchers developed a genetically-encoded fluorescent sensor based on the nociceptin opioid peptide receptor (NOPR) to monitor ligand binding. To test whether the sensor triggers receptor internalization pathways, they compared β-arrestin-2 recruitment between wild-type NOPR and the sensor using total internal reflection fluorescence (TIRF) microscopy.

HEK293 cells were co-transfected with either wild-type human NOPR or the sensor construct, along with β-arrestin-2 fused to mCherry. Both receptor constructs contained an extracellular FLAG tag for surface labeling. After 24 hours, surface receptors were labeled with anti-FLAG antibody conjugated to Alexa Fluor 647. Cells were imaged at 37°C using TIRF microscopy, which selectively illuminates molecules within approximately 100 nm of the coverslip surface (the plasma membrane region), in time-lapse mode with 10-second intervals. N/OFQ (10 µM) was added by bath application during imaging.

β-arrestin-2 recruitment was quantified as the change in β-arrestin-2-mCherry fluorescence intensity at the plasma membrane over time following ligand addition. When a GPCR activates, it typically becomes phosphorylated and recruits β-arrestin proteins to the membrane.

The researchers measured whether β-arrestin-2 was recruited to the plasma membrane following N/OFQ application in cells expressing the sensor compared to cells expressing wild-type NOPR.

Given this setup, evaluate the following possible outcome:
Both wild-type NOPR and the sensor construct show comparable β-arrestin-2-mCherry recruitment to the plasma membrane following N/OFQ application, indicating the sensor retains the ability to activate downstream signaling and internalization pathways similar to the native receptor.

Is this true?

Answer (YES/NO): NO